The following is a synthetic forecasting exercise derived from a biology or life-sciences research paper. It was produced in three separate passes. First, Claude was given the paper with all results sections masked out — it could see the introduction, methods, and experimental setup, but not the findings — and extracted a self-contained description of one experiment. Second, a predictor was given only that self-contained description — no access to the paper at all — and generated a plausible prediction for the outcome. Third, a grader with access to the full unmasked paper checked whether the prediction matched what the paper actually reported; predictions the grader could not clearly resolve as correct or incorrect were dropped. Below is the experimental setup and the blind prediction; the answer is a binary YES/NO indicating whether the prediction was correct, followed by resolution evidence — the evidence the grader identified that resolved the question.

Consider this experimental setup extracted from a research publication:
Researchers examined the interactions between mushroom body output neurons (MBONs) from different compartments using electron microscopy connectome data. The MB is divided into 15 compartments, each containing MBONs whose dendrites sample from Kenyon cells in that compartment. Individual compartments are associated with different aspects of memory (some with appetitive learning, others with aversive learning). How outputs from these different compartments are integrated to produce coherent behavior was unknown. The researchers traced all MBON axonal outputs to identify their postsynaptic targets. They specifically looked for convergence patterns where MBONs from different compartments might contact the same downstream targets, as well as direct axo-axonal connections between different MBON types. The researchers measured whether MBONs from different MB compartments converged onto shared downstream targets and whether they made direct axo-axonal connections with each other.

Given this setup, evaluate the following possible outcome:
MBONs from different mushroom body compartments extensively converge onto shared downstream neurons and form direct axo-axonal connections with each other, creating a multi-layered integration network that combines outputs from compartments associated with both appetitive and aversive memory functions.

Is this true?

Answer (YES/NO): YES